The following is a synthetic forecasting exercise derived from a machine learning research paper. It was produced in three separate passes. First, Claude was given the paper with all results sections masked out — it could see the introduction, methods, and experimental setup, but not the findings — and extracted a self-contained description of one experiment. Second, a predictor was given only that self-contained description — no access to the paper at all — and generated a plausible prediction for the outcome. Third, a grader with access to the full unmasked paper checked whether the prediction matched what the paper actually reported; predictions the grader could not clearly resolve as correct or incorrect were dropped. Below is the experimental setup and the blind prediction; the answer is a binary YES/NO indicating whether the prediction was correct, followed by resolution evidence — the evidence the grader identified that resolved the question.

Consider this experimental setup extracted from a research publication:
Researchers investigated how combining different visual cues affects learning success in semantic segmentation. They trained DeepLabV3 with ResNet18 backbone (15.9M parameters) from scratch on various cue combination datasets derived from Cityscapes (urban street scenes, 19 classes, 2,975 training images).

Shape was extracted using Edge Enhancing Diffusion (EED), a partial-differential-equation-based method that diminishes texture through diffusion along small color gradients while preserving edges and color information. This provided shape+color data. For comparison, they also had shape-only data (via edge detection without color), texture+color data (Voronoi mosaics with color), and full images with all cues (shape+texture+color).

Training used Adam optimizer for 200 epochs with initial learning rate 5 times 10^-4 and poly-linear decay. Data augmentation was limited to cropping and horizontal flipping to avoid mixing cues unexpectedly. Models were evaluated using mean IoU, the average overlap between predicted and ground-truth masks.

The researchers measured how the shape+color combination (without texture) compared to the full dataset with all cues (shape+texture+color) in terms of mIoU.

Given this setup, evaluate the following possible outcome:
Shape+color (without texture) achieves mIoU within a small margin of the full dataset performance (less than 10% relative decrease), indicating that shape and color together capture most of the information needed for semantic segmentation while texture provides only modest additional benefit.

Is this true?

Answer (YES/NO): NO